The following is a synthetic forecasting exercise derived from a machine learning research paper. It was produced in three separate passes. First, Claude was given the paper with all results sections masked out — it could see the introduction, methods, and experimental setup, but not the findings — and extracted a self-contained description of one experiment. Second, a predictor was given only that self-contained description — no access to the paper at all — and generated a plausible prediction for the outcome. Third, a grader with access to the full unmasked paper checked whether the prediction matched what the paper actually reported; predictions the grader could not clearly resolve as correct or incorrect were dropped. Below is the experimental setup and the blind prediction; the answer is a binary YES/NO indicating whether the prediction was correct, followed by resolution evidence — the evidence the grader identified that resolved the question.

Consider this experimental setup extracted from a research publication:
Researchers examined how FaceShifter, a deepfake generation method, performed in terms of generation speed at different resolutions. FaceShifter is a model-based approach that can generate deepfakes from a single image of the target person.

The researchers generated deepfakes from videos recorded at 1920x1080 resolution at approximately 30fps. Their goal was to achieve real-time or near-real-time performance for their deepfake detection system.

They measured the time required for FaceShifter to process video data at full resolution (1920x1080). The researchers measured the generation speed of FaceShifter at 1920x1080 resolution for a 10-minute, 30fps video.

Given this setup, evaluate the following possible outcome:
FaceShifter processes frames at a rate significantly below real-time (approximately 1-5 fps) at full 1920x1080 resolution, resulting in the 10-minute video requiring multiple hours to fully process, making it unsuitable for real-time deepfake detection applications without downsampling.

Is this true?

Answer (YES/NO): NO